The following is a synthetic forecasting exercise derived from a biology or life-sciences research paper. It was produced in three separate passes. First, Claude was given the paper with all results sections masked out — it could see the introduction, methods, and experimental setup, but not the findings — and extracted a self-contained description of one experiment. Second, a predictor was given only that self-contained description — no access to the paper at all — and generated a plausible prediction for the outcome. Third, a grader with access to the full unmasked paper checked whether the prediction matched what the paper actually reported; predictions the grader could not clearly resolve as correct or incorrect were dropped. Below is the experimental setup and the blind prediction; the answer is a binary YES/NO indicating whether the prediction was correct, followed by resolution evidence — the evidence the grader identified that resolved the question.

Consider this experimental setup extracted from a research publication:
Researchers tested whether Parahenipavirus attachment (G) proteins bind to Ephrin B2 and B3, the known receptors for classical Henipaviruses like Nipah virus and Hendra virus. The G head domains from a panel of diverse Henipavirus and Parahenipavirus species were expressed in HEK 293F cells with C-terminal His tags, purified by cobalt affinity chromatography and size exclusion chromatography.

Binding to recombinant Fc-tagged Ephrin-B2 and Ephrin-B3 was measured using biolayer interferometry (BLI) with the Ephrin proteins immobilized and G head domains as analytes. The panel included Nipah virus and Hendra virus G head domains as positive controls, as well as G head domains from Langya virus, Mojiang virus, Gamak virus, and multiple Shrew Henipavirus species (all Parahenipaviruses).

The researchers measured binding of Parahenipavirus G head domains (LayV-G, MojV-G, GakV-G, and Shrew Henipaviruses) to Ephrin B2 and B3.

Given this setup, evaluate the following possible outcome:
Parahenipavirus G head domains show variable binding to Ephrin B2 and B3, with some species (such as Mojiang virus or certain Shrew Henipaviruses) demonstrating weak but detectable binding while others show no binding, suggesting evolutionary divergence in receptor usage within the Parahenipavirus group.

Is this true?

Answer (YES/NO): NO